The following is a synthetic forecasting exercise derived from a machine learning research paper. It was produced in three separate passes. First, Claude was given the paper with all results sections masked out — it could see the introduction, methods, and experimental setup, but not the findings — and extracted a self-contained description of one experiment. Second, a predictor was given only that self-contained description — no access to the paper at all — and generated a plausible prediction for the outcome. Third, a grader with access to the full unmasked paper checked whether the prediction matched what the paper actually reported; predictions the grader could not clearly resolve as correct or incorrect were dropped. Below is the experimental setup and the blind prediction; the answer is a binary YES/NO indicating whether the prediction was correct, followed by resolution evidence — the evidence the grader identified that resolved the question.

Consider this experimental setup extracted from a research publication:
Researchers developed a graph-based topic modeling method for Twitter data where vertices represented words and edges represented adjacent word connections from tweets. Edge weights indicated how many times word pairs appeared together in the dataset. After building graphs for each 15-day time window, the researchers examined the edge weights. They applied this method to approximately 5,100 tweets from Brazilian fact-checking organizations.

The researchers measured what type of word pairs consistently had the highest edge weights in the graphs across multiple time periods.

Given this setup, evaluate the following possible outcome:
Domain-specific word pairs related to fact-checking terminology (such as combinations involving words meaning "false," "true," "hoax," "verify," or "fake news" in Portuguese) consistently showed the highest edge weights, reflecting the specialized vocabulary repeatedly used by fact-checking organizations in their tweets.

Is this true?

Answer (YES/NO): NO